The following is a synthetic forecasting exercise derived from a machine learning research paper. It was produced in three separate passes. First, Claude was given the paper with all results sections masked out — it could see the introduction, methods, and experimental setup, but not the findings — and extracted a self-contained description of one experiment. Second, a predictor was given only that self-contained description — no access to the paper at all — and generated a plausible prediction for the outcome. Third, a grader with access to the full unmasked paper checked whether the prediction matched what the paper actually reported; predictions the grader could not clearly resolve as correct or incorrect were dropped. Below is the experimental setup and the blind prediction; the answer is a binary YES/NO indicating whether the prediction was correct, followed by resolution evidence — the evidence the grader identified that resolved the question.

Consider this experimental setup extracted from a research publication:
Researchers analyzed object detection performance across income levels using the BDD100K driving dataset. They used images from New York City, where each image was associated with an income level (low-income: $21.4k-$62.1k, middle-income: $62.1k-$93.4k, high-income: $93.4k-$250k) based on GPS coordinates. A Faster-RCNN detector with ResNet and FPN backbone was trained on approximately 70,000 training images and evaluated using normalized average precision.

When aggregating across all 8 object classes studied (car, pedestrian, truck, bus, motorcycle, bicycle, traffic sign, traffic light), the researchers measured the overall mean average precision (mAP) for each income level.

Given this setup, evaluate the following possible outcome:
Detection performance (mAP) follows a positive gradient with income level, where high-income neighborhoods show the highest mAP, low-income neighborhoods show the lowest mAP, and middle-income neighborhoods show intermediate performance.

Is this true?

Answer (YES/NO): NO